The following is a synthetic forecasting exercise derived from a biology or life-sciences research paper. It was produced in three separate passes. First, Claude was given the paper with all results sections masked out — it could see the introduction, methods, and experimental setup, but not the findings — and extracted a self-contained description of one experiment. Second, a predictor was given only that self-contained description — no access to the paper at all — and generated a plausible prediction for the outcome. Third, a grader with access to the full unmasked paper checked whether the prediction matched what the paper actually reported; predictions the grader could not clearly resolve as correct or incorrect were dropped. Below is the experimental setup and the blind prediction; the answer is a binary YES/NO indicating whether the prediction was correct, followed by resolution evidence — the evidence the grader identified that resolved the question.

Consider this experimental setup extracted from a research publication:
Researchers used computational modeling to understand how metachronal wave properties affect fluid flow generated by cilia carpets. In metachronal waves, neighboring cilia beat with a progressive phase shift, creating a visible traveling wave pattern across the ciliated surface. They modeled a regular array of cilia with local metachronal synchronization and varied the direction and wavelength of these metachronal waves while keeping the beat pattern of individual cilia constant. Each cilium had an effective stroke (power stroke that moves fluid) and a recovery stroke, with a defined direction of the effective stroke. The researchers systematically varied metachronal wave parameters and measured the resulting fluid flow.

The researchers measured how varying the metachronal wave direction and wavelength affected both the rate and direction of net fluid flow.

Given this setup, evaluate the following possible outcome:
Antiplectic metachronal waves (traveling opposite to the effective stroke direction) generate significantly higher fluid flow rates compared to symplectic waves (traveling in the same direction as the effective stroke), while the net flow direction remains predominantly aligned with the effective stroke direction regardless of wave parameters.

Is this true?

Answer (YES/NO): NO